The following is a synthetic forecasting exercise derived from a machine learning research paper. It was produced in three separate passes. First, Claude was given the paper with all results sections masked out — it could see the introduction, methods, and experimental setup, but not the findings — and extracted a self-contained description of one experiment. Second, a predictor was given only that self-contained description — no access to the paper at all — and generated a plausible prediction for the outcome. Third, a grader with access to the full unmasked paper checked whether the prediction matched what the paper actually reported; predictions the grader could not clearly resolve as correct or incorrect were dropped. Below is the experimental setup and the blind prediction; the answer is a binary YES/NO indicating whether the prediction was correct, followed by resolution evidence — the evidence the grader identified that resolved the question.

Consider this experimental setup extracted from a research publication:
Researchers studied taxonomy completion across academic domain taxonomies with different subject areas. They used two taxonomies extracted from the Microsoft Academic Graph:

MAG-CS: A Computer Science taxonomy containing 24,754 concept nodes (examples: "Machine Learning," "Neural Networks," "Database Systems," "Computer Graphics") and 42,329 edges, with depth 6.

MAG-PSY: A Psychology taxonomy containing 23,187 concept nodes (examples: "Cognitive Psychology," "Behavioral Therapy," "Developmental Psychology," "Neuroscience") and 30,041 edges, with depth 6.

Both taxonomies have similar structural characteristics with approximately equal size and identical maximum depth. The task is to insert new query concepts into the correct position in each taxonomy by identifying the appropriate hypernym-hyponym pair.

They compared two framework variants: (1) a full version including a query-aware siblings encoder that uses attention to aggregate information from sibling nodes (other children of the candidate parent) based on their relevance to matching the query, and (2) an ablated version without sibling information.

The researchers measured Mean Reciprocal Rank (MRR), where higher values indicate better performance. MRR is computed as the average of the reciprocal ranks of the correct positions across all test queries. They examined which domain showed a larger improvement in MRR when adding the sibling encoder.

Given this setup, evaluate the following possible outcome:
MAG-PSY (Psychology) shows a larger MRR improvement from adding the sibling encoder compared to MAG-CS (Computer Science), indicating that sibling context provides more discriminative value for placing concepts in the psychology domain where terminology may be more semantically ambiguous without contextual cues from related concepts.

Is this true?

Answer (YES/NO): NO